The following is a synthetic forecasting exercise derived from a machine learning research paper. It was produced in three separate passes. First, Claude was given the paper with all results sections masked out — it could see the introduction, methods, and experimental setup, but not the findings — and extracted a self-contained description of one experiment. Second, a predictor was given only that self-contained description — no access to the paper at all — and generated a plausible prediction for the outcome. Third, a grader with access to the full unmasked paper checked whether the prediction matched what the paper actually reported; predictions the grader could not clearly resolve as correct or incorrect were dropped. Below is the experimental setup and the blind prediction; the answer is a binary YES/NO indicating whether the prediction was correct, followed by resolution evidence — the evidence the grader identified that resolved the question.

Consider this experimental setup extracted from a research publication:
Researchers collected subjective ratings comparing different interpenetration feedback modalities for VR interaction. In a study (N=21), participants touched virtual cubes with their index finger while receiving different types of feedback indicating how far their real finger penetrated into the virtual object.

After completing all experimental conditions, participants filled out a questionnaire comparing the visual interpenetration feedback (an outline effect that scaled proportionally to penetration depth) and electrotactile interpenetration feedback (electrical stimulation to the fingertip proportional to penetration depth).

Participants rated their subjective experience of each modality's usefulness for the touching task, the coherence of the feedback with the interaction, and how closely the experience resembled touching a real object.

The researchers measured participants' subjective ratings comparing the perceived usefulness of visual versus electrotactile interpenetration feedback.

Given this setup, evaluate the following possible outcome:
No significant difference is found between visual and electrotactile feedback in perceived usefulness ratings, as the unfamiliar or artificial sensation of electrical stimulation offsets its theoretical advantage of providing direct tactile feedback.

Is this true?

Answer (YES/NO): YES